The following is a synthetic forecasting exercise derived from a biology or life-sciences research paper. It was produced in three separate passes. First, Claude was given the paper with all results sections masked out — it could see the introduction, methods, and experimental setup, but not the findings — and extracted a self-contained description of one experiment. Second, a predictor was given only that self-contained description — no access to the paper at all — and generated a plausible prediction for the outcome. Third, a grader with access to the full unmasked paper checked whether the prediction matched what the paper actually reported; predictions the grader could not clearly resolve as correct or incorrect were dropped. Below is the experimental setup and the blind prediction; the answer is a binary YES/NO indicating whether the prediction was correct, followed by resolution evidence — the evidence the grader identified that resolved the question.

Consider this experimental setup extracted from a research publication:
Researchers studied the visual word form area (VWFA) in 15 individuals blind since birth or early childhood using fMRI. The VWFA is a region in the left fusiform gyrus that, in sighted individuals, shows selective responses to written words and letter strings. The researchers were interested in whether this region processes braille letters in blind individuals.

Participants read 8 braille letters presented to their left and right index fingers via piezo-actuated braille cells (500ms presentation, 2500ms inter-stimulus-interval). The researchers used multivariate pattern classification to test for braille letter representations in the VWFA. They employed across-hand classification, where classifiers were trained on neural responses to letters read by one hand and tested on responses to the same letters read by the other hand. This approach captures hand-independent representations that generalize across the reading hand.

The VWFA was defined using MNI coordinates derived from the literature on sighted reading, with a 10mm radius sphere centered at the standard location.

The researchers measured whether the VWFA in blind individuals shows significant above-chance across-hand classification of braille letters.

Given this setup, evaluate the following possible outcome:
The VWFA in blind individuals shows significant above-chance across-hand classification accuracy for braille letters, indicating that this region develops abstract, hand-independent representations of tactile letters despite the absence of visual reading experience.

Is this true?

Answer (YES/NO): YES